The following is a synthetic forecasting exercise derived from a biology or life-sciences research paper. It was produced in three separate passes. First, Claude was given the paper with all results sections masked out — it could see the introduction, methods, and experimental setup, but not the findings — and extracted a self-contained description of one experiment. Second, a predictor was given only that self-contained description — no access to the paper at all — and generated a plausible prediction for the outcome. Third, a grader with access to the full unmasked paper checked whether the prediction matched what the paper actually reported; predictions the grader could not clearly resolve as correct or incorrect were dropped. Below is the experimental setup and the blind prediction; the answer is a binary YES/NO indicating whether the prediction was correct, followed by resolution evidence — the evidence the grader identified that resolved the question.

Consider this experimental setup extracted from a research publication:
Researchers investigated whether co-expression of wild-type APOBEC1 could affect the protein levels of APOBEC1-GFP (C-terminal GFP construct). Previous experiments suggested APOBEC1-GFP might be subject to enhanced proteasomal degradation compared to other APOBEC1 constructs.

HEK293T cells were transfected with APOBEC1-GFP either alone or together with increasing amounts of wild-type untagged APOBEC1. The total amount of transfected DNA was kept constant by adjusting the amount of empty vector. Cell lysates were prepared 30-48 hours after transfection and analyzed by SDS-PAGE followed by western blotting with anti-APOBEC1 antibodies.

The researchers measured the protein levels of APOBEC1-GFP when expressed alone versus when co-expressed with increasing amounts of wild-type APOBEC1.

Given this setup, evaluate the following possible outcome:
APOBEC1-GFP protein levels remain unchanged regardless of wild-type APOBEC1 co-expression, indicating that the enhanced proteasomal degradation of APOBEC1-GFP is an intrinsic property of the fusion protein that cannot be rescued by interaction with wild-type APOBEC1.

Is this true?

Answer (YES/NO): NO